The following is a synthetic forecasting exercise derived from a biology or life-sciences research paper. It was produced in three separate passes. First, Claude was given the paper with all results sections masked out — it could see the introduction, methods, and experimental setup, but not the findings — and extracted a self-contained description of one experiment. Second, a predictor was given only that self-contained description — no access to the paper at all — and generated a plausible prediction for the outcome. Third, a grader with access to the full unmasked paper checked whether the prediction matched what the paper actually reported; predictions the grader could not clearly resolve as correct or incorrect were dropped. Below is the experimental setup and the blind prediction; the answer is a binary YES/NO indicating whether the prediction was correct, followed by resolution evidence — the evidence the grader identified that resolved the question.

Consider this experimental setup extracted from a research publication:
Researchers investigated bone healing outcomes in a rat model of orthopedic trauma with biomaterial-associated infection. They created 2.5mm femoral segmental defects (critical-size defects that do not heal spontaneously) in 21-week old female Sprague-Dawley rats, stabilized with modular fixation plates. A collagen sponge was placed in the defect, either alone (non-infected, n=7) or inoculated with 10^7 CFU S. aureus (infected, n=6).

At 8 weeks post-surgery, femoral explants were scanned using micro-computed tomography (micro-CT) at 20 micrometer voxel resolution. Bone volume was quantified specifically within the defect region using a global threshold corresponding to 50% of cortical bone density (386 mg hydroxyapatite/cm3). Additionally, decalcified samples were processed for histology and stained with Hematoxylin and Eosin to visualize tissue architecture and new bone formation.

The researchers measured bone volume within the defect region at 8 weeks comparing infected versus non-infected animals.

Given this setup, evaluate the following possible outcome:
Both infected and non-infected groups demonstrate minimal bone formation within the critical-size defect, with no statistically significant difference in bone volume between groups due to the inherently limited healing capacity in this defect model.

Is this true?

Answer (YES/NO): NO